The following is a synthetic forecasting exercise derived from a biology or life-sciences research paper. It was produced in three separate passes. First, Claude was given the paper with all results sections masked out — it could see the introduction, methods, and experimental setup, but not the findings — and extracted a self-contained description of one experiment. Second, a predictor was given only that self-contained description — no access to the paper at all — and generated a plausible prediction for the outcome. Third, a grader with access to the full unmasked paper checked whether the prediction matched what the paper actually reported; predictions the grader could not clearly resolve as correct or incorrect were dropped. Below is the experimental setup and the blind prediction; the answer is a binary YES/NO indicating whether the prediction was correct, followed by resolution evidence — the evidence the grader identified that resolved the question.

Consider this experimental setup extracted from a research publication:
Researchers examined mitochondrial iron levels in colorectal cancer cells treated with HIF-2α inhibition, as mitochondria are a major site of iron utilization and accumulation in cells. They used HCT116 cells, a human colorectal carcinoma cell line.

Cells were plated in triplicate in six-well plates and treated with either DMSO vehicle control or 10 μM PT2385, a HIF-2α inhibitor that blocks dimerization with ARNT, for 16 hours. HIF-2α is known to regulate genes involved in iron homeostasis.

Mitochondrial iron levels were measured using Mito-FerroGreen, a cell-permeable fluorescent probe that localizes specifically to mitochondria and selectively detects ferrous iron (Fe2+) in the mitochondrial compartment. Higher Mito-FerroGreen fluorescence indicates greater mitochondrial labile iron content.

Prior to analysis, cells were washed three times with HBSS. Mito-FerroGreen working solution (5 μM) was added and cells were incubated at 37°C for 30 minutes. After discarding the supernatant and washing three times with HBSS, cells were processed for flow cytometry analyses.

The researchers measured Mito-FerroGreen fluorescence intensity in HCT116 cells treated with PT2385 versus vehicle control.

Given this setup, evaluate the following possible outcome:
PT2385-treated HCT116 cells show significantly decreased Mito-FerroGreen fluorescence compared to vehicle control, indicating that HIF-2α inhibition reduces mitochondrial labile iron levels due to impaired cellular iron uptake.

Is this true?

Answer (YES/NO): NO